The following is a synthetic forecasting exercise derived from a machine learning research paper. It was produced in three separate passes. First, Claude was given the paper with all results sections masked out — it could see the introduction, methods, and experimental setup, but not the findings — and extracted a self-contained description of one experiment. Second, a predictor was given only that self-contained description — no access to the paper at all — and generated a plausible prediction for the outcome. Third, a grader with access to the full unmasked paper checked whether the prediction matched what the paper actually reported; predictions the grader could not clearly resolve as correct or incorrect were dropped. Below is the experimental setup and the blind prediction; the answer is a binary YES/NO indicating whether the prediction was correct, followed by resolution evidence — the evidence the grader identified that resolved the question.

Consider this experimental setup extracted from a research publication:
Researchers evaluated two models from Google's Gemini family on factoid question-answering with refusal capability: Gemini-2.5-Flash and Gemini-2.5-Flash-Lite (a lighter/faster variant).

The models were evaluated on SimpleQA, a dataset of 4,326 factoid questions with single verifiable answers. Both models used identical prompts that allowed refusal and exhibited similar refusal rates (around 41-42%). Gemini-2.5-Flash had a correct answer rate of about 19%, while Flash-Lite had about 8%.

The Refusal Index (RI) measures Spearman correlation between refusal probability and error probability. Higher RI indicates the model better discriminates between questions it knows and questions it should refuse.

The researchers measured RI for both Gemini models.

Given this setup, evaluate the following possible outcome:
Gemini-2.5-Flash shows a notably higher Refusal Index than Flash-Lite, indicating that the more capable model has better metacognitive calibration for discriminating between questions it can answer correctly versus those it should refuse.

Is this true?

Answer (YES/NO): YES